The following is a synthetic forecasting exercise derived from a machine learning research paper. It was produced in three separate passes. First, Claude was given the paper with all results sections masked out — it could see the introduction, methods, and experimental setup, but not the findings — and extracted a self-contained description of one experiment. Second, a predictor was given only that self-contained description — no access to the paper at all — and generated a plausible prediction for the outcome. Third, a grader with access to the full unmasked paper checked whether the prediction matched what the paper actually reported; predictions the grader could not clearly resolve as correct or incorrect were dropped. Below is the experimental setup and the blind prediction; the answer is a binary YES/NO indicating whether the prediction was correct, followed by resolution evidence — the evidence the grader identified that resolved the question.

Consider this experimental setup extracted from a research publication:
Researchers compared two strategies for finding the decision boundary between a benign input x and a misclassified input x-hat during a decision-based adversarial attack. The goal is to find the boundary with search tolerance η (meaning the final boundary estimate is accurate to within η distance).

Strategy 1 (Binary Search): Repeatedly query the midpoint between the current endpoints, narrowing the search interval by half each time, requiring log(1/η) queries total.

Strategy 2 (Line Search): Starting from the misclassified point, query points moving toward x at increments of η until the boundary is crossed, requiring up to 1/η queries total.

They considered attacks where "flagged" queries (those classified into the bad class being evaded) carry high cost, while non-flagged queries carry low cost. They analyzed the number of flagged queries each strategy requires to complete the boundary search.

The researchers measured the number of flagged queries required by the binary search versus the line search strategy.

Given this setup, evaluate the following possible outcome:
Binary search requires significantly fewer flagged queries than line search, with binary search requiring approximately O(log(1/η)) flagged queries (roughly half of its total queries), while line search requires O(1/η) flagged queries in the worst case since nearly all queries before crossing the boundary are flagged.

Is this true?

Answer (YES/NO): NO